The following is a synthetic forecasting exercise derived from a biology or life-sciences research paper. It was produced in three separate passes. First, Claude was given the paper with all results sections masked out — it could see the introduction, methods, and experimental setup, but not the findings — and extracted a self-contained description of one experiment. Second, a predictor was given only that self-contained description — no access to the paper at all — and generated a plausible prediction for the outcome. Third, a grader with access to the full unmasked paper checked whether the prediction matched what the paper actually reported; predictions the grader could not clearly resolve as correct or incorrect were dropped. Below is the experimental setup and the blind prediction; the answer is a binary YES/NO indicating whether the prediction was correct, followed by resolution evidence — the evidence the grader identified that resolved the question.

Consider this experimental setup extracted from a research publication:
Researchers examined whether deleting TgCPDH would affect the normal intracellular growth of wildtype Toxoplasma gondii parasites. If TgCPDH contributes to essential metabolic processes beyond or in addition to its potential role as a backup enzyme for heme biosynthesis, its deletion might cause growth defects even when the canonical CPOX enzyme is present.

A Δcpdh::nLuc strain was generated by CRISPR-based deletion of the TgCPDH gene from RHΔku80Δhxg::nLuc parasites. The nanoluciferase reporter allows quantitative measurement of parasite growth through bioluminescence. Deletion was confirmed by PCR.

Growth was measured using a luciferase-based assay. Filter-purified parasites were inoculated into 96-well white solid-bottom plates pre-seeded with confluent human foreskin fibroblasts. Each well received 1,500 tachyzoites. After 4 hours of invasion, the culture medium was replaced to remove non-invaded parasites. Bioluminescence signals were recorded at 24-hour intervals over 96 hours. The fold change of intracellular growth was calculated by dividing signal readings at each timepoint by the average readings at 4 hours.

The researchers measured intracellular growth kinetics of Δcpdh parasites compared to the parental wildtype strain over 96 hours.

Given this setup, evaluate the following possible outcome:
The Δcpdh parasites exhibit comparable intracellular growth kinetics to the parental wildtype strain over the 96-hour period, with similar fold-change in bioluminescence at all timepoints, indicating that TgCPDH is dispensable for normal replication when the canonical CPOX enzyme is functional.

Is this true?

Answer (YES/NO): YES